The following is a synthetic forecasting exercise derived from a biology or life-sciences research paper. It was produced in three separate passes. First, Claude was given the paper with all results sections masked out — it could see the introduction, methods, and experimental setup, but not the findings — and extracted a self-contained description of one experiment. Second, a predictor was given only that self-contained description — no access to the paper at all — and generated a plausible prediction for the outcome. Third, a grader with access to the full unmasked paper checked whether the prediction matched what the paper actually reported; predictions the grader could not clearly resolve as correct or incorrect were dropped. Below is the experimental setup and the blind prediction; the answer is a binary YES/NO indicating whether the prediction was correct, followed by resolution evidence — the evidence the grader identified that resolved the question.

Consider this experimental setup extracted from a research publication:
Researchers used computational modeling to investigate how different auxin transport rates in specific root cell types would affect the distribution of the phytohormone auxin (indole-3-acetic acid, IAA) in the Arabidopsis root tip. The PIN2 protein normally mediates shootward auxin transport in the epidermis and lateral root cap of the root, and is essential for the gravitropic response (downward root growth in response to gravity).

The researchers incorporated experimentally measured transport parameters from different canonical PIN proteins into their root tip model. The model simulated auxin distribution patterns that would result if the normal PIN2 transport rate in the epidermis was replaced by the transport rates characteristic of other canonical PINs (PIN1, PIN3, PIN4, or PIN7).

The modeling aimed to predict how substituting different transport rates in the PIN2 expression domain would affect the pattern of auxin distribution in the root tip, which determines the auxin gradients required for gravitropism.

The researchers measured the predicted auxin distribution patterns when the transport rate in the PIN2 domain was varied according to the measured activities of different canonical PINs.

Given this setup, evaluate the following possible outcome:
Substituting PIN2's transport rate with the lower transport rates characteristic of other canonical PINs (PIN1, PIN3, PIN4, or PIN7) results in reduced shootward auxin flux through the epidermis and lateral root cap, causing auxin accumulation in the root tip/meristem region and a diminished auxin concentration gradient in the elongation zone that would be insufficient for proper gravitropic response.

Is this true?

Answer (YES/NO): NO